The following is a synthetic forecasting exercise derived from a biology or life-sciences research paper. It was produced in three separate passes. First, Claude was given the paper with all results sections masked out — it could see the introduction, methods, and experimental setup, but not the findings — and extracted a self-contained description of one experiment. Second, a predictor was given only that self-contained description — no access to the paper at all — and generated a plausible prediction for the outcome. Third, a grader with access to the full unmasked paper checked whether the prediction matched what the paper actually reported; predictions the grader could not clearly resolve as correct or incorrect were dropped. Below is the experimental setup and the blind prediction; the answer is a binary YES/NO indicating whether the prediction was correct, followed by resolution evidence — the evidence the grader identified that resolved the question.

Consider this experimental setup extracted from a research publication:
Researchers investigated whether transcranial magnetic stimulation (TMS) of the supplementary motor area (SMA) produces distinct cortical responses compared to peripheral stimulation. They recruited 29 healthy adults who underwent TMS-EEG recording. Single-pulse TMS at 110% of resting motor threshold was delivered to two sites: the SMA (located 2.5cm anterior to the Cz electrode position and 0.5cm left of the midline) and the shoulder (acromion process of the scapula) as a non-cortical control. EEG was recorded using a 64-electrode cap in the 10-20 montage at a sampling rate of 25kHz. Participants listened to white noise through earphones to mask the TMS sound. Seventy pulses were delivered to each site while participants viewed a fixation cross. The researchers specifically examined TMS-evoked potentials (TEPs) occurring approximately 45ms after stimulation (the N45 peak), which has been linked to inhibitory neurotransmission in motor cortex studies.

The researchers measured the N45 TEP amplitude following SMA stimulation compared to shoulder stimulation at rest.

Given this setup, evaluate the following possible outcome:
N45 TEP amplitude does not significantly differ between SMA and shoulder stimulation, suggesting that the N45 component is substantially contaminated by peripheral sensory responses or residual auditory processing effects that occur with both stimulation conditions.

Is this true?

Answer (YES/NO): NO